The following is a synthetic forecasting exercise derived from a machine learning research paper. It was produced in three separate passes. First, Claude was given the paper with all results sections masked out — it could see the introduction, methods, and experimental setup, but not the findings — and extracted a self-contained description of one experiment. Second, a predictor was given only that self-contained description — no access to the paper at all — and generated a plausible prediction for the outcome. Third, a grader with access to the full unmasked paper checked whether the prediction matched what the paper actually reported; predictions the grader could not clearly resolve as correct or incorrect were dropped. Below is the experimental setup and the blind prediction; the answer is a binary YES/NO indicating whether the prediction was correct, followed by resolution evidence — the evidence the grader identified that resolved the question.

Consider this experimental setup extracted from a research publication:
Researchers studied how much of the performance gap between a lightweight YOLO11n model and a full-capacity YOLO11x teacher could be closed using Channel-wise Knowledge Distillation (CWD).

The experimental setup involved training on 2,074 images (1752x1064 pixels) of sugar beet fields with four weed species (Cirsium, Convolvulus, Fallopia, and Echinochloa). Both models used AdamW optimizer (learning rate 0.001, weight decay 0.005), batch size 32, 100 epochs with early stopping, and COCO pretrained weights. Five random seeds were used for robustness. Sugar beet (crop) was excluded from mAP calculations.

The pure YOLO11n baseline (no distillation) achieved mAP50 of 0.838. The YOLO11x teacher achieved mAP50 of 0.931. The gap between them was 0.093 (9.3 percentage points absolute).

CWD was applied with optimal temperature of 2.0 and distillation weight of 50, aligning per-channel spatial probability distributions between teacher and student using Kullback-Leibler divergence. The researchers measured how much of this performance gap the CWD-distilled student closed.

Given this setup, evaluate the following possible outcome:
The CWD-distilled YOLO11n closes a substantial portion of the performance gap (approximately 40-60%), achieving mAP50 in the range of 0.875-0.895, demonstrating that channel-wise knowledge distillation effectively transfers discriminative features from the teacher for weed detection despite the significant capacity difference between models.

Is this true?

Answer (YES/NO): NO